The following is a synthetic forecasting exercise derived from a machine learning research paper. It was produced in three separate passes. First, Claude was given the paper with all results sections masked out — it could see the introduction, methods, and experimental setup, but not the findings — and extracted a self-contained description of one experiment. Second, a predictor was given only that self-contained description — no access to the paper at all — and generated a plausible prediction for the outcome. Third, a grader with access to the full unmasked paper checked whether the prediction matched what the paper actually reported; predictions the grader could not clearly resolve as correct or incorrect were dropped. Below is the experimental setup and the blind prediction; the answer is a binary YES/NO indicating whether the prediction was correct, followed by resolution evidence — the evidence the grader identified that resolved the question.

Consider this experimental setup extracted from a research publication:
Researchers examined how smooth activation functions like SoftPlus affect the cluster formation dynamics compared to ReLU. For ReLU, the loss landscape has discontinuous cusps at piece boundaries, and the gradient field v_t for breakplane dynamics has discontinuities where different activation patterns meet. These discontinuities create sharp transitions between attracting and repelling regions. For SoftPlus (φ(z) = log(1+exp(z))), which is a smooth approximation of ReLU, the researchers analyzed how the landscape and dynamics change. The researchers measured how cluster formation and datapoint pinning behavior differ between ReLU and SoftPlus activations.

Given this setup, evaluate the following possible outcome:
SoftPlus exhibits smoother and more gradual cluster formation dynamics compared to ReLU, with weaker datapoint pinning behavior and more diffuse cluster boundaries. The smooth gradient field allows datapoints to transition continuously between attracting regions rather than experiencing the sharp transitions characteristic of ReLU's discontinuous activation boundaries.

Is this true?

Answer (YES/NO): YES